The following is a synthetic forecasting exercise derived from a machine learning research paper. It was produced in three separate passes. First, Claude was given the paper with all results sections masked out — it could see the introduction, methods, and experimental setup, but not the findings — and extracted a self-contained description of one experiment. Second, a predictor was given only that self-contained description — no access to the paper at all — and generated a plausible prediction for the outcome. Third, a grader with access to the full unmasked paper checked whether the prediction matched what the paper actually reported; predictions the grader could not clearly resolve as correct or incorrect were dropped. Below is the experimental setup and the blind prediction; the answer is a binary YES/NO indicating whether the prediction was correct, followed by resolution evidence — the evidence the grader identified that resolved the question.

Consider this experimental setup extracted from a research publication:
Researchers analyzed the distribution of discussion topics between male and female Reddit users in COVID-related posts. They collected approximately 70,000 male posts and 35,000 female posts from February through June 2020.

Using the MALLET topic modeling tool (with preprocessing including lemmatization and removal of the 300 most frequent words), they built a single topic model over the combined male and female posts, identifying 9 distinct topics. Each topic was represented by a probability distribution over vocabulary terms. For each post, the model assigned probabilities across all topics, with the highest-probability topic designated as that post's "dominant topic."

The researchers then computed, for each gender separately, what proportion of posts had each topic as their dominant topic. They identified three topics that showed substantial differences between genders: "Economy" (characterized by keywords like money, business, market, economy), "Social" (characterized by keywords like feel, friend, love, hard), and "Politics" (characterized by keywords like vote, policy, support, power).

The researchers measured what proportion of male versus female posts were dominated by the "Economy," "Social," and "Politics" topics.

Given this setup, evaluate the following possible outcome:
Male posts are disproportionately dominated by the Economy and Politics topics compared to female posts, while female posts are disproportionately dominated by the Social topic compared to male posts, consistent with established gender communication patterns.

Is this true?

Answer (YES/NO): YES